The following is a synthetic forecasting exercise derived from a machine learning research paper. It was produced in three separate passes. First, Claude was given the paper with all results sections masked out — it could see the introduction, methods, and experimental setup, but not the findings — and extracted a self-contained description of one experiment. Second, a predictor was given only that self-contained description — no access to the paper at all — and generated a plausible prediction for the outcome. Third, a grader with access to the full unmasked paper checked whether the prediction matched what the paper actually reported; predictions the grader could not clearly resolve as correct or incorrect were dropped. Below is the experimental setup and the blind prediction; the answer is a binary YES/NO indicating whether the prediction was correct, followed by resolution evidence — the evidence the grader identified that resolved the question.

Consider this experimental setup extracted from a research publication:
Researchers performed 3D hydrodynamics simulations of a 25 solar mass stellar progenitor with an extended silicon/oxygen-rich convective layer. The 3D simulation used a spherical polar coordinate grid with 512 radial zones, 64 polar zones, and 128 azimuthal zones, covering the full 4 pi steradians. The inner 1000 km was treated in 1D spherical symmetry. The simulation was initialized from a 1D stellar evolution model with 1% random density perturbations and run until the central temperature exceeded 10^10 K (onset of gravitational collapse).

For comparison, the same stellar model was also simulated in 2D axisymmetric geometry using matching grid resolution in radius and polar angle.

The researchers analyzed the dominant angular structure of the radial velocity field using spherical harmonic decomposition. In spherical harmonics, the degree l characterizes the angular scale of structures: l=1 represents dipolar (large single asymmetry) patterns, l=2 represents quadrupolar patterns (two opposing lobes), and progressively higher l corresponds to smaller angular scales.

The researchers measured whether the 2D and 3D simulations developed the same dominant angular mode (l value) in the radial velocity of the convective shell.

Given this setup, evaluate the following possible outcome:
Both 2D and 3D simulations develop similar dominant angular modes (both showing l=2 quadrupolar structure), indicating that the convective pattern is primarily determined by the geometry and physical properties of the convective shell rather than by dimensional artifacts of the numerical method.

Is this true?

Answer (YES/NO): YES